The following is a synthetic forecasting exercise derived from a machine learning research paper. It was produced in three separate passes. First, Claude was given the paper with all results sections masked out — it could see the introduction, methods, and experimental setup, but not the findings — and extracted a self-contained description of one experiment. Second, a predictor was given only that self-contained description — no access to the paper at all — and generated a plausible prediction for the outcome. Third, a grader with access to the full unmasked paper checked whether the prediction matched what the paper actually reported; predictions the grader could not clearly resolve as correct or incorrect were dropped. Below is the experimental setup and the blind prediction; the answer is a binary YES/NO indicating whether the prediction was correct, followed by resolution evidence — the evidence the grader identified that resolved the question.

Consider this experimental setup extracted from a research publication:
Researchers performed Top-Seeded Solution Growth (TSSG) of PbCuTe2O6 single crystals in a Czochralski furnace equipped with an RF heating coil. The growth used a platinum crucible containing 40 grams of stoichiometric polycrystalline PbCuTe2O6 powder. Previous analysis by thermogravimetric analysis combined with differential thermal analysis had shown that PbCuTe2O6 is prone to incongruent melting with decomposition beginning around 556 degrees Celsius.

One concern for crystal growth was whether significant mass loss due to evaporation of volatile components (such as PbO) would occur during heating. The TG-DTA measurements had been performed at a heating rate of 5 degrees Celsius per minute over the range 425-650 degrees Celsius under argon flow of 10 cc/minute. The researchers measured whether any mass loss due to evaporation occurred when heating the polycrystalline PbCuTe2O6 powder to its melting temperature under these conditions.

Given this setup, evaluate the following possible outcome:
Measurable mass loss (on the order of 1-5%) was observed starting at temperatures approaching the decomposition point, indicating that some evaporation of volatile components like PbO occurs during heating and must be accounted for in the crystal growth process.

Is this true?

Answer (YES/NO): NO